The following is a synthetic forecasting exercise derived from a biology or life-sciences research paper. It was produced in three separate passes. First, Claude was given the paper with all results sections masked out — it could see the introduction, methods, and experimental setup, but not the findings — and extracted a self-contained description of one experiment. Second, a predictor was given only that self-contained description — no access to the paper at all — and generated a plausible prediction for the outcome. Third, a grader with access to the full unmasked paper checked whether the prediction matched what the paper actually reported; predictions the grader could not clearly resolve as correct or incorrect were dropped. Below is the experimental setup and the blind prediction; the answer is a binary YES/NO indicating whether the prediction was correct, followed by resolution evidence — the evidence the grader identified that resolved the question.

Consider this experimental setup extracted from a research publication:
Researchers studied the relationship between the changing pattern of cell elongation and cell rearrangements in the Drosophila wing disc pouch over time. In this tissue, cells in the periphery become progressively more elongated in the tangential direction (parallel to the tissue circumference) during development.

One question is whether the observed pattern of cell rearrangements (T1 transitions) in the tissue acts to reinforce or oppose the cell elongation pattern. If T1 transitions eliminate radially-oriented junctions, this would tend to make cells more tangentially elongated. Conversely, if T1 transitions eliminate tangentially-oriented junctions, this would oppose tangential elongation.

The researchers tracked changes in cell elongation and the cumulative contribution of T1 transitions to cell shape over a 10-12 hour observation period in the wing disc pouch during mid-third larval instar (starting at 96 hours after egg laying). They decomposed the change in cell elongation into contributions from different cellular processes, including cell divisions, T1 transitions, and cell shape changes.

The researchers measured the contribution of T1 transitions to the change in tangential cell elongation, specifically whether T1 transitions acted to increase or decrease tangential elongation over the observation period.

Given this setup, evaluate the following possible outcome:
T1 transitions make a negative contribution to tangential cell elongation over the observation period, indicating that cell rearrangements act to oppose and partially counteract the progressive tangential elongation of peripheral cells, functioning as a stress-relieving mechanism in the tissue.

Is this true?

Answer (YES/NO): NO